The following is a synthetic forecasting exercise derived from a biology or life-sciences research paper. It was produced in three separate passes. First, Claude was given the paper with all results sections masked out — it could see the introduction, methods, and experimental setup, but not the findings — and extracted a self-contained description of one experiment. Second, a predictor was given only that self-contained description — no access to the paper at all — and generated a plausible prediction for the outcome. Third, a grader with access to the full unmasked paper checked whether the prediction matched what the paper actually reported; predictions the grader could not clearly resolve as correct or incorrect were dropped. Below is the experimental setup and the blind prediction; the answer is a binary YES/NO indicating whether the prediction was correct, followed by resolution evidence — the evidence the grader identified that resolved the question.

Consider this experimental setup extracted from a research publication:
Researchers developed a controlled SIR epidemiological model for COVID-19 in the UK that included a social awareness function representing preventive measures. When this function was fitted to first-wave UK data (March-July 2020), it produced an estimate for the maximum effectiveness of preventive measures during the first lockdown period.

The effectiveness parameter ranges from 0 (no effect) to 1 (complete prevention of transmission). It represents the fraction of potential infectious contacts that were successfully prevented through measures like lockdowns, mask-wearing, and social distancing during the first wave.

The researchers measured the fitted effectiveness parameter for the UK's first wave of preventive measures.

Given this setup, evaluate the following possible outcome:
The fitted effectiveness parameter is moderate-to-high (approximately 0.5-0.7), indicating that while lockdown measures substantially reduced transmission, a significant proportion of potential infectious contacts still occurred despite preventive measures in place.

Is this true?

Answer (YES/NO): YES